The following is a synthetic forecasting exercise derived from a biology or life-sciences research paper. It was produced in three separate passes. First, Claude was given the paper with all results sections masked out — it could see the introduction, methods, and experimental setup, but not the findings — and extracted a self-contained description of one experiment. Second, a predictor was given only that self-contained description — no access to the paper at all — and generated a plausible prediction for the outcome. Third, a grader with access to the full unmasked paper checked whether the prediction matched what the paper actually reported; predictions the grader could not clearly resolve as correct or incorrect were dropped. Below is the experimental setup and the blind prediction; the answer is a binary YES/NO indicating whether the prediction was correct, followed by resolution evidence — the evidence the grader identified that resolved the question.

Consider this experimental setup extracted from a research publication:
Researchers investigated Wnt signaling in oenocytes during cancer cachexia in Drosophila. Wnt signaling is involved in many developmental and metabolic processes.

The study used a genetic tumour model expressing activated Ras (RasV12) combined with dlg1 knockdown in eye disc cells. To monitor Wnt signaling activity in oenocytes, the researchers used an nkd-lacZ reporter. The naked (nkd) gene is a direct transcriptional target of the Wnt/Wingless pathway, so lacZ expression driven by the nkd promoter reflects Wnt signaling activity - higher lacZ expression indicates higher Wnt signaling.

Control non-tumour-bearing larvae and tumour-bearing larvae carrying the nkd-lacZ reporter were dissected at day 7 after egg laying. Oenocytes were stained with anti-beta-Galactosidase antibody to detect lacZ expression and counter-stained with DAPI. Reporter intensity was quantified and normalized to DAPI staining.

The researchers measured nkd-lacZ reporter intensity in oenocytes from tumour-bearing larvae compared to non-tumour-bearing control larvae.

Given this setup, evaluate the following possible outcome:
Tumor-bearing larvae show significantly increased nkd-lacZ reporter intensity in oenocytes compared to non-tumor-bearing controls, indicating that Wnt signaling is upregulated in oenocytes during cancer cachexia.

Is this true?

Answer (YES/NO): YES